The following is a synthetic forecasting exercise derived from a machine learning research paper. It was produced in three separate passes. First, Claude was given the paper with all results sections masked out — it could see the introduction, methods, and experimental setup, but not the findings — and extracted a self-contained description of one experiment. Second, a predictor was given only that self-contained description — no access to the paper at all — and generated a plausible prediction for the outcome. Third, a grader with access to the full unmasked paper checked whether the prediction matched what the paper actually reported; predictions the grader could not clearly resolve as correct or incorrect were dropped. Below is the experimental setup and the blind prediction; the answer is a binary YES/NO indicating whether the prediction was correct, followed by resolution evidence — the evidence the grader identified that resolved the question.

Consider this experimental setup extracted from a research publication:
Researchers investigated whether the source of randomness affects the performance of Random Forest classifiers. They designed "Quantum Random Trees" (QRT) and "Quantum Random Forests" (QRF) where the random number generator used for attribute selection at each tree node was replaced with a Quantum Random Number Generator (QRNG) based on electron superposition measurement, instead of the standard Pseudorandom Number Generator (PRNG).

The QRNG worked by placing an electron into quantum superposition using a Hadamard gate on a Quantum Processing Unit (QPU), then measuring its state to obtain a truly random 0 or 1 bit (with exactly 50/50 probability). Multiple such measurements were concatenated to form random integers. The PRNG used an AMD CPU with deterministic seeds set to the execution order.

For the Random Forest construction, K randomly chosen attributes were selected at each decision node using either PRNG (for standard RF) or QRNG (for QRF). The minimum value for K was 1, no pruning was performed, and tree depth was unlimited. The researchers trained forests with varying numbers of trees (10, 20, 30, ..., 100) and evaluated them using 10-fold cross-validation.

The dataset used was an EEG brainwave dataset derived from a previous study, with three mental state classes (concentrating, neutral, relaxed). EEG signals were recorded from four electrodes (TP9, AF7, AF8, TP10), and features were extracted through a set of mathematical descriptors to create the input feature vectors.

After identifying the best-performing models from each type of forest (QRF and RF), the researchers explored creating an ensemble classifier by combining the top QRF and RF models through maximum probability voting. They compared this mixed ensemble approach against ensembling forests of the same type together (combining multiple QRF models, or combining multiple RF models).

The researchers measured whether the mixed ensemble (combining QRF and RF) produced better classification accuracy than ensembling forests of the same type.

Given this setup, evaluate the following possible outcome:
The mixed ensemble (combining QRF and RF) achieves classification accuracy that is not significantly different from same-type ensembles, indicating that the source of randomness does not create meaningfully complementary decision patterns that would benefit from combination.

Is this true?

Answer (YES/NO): NO